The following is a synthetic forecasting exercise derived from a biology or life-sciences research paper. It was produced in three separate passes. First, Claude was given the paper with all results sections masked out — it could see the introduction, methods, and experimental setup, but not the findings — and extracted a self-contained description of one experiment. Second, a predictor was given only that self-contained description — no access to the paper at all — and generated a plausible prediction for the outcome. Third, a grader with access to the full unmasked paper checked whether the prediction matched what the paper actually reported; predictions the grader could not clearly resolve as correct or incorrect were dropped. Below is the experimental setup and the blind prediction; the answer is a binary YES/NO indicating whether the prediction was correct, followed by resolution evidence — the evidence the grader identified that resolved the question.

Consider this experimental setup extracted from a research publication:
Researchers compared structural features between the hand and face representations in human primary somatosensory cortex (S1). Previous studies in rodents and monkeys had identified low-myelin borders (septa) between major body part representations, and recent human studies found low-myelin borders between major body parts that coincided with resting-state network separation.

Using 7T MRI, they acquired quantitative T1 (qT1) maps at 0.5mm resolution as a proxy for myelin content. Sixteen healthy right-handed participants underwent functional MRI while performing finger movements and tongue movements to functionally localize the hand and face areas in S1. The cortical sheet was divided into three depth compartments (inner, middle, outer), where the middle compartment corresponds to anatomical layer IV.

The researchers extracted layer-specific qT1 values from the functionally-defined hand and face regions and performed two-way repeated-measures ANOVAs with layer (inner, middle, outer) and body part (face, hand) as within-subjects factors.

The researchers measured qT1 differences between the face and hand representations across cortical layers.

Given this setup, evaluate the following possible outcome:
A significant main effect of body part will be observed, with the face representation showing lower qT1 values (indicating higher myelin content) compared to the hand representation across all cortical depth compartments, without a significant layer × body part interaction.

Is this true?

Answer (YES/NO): NO